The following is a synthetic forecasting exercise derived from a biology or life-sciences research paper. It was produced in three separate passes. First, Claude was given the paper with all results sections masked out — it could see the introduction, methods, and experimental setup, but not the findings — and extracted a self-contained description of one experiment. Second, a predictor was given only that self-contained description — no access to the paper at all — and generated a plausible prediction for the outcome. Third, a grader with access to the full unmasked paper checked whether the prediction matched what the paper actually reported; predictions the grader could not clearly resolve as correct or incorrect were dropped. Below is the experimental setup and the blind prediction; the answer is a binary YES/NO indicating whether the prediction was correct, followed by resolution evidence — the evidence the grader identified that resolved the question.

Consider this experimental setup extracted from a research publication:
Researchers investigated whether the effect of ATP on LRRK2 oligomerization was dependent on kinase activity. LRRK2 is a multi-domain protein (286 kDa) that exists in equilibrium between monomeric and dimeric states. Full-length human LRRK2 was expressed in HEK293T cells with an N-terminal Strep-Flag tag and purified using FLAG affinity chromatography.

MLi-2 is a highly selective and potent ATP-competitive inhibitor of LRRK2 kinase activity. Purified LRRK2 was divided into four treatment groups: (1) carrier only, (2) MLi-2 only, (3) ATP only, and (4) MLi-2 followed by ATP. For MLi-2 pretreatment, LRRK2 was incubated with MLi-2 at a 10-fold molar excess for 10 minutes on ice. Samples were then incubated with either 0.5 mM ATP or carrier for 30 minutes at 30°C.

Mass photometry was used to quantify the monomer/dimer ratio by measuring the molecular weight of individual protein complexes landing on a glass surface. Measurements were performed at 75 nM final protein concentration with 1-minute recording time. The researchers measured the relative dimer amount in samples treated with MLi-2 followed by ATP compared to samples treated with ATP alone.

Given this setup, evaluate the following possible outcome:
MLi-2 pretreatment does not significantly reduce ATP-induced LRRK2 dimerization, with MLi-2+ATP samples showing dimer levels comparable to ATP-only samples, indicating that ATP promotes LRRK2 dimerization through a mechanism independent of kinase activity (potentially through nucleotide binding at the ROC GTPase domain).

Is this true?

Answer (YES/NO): NO